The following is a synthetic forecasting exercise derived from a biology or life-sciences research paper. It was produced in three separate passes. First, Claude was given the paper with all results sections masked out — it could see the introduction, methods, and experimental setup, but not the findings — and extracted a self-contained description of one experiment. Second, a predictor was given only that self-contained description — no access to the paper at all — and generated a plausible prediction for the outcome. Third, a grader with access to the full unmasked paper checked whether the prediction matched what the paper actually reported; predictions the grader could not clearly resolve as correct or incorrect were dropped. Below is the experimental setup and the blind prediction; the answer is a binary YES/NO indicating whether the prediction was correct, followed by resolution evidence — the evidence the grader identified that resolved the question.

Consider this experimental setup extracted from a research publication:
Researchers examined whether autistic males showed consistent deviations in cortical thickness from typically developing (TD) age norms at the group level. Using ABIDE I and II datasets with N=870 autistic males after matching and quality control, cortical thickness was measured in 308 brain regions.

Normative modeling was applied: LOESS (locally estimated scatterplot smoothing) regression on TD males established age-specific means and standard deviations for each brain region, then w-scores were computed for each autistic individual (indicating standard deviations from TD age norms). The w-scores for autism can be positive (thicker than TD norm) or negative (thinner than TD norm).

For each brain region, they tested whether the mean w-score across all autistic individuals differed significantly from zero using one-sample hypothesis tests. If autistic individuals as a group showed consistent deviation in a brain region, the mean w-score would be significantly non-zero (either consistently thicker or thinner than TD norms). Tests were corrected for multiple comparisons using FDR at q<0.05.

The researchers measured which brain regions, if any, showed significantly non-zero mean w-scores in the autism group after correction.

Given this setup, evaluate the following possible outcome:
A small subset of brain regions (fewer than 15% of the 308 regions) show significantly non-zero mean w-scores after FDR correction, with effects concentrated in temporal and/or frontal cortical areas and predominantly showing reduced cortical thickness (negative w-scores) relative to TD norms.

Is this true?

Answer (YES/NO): NO